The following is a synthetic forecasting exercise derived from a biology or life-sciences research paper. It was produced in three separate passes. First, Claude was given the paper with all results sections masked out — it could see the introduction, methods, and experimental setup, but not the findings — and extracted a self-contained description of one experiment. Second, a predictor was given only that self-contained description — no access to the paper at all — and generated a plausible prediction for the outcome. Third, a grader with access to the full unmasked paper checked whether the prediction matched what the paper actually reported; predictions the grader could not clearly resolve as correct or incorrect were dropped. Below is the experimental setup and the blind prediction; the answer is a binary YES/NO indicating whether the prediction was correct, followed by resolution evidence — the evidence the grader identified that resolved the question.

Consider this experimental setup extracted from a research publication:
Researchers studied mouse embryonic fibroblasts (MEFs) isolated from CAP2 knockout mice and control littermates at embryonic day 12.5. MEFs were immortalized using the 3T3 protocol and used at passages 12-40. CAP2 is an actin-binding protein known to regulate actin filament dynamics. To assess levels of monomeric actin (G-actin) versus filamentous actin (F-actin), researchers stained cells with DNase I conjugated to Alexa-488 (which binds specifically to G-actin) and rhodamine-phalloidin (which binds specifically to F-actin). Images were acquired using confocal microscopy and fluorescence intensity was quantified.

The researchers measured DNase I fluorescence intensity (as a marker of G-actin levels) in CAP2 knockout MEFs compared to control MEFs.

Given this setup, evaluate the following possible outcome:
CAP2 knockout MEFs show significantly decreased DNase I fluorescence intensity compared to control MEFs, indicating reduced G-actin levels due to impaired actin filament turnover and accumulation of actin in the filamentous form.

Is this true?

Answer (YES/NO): NO